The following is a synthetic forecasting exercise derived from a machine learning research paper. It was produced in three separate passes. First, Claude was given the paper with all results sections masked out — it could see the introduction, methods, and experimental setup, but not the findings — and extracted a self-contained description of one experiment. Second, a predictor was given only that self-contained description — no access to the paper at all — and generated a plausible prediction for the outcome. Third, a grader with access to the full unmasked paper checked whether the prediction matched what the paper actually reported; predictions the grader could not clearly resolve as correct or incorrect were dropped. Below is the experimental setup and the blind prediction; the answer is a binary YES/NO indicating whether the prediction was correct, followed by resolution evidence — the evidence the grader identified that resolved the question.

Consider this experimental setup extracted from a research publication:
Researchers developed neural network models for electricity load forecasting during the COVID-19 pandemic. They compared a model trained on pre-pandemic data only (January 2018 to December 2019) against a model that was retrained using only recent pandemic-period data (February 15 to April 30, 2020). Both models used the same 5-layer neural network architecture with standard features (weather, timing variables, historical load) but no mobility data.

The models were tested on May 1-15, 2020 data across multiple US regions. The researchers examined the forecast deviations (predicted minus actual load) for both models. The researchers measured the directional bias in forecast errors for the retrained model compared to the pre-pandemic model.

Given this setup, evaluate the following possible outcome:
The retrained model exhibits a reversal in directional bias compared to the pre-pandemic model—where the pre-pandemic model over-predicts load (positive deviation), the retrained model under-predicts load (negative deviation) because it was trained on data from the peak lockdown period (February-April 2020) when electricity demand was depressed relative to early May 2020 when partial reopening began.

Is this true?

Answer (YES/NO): NO